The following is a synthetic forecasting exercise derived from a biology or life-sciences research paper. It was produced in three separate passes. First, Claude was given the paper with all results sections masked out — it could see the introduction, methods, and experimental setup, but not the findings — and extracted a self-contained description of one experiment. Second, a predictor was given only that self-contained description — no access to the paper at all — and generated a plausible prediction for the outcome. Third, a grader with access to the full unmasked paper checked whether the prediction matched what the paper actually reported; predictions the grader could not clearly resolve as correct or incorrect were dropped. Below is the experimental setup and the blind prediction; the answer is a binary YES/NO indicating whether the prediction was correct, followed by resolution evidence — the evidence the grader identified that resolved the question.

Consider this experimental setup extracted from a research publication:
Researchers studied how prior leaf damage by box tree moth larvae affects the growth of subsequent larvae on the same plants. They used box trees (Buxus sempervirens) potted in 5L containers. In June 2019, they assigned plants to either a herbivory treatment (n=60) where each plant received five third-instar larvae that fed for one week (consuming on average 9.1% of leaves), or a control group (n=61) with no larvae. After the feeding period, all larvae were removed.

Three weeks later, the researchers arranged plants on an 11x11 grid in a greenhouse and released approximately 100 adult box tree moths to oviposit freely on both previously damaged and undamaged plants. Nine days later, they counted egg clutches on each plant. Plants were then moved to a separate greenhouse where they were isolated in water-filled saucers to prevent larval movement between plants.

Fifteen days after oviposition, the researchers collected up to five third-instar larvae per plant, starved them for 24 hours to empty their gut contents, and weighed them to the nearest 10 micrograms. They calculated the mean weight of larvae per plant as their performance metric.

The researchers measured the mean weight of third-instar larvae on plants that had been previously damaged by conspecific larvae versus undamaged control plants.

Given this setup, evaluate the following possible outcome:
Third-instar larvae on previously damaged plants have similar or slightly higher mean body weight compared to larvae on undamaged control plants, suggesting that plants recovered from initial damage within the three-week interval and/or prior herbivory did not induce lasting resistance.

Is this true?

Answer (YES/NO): NO